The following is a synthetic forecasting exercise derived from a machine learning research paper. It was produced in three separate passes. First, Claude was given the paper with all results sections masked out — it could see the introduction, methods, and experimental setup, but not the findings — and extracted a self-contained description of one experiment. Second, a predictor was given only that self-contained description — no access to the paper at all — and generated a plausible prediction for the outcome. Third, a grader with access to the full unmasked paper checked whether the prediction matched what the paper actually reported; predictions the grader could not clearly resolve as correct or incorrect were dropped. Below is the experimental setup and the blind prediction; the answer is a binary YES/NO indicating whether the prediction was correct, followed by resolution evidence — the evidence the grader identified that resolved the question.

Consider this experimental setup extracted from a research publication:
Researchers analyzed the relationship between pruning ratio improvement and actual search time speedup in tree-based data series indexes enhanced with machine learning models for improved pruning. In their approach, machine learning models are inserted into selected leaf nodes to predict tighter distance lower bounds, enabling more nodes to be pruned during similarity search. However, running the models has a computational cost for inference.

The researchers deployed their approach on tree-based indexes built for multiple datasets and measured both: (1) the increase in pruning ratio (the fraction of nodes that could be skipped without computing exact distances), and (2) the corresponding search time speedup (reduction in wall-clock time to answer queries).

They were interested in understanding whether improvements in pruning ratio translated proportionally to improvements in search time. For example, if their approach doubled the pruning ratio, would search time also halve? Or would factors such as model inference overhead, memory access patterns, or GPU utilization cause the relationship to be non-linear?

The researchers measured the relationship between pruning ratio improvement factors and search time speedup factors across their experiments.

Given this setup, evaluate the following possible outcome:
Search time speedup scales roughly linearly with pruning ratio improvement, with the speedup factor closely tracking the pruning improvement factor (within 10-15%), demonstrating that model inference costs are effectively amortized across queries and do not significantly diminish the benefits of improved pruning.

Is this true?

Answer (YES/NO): NO